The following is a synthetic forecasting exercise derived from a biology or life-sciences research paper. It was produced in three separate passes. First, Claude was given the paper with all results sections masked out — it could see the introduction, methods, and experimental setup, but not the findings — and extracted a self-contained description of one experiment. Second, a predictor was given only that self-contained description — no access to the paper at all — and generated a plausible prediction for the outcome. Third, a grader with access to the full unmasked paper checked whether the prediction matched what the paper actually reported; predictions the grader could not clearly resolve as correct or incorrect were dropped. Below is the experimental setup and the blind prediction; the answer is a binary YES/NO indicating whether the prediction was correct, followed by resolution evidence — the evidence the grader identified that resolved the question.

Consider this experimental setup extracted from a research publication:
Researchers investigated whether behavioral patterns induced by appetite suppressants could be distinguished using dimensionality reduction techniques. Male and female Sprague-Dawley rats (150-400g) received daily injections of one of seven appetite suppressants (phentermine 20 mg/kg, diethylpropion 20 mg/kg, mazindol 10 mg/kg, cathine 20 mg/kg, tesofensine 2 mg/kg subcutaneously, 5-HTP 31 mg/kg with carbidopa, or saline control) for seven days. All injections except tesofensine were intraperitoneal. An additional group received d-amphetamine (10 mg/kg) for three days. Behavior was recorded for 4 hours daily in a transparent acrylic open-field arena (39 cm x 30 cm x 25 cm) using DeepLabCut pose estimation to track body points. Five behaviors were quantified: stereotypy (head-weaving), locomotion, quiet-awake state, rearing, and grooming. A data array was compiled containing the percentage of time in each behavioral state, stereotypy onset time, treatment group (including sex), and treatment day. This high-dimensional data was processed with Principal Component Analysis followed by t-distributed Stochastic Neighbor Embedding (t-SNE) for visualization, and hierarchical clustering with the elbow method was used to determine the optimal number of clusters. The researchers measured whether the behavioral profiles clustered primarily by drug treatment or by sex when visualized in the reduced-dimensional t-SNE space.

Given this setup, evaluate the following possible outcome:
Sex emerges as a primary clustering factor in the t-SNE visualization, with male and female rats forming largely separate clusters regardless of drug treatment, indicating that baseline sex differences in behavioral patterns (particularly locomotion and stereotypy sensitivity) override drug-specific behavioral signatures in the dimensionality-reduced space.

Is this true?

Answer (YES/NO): NO